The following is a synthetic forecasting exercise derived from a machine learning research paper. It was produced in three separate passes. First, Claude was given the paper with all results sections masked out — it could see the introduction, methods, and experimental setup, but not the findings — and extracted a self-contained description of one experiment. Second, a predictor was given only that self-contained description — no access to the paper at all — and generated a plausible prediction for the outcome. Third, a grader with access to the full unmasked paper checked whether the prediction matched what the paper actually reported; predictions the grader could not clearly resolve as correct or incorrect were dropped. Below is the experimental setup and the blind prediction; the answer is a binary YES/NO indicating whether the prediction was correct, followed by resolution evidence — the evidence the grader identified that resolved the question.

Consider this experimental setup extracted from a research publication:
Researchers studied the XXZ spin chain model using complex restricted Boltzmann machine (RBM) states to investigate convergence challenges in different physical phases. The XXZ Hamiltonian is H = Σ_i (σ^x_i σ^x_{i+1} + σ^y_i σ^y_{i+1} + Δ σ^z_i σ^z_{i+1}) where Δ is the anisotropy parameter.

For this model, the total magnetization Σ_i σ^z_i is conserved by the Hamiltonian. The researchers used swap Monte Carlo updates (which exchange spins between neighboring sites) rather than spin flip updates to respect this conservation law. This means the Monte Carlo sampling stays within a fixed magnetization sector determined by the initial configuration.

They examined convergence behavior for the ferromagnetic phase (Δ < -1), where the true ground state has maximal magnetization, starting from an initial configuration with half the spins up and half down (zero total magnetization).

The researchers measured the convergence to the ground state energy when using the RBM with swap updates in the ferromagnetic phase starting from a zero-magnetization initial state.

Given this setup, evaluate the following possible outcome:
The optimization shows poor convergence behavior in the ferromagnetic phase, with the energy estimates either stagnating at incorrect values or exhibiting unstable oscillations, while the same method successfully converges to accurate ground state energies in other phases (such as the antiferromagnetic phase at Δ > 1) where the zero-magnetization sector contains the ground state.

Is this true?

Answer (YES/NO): NO